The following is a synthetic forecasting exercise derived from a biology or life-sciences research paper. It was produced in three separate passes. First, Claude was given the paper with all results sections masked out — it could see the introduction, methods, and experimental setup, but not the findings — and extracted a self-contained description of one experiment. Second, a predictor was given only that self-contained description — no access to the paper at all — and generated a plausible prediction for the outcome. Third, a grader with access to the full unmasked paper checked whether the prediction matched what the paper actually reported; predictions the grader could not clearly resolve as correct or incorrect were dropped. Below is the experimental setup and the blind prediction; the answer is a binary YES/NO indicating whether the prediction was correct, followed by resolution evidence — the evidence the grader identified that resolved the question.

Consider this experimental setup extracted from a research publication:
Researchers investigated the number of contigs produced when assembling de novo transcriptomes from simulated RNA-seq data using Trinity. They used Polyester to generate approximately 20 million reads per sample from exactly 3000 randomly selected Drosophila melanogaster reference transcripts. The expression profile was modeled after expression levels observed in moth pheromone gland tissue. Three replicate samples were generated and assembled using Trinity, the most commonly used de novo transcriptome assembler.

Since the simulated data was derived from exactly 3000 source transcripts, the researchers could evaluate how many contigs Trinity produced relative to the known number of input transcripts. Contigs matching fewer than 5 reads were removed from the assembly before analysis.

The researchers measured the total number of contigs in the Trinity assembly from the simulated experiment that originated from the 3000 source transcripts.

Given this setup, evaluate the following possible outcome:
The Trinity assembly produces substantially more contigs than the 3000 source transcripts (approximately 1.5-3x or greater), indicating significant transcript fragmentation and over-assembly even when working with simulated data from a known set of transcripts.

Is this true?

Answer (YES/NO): NO